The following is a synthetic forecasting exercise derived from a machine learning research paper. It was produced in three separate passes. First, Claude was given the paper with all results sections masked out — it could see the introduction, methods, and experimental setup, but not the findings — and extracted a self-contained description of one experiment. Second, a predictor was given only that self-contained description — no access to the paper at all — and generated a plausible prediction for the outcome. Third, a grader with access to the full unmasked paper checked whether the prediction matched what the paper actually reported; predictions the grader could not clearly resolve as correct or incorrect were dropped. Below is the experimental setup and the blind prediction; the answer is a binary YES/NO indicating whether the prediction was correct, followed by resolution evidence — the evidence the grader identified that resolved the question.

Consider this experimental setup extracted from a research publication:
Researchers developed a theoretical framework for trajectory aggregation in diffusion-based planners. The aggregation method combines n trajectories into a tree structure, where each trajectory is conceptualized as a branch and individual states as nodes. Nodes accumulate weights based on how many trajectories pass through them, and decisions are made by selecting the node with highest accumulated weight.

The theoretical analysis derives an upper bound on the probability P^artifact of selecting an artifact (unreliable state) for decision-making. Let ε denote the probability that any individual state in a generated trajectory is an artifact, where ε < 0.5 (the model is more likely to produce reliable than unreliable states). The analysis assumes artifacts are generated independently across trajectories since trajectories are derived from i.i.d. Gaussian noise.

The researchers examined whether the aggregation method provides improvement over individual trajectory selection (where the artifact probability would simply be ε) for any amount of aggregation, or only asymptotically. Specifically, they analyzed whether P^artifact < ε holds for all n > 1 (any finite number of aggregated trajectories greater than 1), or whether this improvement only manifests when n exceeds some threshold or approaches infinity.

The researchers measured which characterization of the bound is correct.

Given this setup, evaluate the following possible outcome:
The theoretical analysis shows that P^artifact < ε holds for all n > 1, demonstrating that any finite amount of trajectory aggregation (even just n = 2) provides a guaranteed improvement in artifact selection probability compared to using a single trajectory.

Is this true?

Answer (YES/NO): YES